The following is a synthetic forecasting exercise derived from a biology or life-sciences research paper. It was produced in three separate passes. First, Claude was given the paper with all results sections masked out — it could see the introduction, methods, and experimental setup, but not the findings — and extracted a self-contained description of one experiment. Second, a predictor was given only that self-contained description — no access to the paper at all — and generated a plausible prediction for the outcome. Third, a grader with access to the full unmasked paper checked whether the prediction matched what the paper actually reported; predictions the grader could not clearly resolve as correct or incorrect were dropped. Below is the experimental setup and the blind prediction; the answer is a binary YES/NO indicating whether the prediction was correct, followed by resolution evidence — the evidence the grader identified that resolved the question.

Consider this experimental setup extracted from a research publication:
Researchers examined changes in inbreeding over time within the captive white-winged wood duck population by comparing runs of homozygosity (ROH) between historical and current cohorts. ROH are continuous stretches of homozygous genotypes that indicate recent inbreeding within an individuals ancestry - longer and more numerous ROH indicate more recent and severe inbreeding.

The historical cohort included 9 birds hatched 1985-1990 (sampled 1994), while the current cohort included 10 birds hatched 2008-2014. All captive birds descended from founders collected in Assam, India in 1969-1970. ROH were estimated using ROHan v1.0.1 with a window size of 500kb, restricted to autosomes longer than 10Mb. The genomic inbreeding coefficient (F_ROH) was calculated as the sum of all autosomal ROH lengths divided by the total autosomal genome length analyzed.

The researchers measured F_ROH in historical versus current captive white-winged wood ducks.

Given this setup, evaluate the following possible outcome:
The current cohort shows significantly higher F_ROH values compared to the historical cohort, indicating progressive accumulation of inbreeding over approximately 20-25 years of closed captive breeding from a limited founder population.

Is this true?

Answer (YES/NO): YES